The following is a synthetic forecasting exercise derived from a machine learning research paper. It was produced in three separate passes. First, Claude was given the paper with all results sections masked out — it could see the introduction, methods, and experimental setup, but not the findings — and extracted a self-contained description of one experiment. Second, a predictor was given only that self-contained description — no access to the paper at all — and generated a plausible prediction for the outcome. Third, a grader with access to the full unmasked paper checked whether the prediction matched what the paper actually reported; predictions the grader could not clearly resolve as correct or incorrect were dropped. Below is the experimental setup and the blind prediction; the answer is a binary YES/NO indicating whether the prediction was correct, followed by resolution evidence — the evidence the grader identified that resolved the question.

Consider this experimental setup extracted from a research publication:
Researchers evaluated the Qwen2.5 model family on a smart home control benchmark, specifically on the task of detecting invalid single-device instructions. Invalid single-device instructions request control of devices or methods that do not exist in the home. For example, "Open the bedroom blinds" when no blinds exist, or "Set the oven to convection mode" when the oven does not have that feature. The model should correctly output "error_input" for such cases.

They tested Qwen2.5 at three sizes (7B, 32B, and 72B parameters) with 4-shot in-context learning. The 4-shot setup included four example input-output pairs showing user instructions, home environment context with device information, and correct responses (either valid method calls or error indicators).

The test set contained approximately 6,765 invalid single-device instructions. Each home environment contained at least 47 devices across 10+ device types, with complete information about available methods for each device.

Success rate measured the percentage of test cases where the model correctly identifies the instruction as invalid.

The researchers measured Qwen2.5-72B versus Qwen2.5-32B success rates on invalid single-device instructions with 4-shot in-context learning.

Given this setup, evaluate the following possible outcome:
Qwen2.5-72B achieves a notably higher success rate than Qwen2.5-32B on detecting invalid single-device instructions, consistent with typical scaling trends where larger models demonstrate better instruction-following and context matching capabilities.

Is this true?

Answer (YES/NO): NO